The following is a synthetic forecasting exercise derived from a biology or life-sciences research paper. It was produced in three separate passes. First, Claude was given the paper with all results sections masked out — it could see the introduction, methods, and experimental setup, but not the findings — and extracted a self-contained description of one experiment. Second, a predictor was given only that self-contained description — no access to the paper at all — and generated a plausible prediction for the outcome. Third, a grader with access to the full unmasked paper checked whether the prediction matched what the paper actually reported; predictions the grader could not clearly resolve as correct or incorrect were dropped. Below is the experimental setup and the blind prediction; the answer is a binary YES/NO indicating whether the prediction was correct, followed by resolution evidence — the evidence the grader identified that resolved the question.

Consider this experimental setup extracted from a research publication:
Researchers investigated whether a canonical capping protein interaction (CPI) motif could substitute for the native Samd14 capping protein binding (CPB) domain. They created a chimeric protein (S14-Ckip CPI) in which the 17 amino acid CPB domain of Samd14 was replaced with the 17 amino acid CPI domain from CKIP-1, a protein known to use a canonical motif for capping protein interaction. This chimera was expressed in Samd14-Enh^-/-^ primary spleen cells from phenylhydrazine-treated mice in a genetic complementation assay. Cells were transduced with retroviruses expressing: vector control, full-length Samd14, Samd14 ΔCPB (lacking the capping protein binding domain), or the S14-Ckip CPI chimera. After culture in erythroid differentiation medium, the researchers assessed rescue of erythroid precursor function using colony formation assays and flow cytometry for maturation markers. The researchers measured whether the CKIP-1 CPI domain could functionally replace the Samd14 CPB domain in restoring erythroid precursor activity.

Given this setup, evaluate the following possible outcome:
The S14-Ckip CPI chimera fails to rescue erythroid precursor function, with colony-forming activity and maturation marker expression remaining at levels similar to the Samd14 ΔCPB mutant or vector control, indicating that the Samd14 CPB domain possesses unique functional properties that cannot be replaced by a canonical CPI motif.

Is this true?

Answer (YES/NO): YES